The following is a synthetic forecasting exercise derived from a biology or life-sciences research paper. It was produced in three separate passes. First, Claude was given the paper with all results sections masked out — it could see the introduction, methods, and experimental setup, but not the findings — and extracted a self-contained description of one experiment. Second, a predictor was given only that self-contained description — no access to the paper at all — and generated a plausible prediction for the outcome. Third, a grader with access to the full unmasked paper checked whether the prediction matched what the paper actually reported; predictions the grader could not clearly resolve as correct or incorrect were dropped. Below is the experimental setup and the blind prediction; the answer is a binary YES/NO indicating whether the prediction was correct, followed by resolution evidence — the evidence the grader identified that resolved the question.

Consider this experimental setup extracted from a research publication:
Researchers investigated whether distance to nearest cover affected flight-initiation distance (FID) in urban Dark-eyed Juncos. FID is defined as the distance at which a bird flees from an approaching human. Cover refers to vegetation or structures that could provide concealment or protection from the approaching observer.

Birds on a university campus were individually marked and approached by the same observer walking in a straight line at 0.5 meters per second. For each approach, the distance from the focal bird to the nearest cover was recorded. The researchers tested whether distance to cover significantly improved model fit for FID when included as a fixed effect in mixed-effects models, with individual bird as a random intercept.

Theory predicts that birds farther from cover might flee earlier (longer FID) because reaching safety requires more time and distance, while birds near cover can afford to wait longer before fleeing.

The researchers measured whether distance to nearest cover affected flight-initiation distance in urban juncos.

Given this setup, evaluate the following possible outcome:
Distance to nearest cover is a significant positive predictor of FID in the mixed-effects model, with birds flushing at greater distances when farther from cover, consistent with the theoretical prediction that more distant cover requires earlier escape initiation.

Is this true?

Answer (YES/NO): NO